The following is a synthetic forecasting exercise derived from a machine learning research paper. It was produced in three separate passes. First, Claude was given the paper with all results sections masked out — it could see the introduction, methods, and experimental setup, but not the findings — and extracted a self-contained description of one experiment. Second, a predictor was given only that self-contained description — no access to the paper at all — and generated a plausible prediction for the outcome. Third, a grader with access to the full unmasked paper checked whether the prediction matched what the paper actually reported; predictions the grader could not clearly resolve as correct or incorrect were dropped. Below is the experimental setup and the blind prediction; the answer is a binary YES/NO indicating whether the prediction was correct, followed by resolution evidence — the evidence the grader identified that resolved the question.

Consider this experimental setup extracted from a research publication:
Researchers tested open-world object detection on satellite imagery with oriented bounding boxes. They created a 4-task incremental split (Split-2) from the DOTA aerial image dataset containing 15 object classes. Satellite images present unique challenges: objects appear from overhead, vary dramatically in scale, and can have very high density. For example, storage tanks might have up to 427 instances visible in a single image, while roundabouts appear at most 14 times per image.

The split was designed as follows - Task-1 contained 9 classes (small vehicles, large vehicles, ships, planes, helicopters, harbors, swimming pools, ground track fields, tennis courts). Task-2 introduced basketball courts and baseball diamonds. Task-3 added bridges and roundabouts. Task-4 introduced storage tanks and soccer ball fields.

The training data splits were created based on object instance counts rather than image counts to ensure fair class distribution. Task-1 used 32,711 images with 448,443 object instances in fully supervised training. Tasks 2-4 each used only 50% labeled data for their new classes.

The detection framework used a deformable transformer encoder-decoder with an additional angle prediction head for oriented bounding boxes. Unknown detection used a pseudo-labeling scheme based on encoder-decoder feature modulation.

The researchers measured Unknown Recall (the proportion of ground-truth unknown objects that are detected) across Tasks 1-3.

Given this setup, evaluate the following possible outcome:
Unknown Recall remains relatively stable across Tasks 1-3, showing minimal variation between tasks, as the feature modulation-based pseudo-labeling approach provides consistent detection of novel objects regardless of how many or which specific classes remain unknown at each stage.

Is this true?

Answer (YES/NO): NO